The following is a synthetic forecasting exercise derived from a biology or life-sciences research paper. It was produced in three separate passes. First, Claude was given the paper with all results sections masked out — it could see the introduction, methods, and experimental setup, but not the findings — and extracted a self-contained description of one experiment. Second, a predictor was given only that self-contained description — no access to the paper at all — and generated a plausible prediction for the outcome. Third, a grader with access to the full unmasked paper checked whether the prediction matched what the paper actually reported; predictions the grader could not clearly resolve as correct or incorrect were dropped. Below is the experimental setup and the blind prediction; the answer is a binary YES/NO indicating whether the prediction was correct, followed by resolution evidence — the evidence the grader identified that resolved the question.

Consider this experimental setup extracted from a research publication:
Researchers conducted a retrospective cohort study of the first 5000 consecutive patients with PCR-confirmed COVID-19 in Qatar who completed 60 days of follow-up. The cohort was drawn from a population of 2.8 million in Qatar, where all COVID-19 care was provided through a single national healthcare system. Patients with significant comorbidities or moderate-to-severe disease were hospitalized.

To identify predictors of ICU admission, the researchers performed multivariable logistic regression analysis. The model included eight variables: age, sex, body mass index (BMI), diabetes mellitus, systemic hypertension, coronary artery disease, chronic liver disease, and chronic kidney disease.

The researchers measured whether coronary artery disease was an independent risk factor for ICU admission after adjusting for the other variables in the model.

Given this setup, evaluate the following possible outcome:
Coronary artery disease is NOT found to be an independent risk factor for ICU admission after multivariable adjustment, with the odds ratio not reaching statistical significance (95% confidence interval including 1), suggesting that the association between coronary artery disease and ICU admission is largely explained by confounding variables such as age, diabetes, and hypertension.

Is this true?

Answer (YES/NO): YES